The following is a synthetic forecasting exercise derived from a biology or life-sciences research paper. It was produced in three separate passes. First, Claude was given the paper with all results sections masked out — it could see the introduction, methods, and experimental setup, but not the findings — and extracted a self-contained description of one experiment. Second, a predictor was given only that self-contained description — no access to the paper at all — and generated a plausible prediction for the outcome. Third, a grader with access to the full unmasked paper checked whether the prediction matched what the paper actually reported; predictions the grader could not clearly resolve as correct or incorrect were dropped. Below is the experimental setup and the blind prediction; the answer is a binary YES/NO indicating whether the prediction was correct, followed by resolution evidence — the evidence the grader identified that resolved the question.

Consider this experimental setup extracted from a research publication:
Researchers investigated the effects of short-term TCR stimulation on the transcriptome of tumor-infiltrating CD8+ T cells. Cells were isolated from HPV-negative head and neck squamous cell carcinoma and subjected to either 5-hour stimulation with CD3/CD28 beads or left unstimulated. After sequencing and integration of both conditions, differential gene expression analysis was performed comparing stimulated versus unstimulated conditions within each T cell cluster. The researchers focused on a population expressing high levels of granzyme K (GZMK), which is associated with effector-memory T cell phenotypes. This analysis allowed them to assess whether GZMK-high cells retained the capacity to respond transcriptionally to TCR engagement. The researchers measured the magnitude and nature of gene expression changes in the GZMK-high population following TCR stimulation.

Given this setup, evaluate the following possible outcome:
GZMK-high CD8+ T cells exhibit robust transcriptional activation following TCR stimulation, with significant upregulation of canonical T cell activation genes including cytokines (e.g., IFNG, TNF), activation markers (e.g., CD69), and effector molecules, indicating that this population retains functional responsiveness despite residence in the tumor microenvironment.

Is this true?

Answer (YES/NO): YES